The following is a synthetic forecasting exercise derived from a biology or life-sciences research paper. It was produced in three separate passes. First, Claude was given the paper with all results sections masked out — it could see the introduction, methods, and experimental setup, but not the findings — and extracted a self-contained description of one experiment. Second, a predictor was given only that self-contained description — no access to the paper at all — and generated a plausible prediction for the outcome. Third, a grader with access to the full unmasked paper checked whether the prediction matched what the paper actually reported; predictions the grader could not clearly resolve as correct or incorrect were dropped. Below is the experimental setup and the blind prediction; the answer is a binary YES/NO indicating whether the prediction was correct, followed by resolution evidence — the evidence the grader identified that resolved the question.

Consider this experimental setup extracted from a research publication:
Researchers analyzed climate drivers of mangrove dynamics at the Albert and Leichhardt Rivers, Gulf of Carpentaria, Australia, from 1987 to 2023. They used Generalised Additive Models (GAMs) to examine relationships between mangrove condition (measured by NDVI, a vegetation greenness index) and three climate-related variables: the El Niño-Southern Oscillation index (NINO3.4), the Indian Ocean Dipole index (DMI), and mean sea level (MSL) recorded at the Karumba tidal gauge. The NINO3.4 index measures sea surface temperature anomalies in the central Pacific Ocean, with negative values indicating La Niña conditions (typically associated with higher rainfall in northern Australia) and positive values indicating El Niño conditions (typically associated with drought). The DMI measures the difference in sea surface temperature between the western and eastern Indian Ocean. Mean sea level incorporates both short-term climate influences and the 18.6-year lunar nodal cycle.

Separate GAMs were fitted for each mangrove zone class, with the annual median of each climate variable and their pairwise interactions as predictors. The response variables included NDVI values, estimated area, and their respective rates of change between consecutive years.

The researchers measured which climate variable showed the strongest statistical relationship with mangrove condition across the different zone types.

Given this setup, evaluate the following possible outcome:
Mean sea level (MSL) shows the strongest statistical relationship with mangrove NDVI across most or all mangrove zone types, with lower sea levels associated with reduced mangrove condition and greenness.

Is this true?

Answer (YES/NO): NO